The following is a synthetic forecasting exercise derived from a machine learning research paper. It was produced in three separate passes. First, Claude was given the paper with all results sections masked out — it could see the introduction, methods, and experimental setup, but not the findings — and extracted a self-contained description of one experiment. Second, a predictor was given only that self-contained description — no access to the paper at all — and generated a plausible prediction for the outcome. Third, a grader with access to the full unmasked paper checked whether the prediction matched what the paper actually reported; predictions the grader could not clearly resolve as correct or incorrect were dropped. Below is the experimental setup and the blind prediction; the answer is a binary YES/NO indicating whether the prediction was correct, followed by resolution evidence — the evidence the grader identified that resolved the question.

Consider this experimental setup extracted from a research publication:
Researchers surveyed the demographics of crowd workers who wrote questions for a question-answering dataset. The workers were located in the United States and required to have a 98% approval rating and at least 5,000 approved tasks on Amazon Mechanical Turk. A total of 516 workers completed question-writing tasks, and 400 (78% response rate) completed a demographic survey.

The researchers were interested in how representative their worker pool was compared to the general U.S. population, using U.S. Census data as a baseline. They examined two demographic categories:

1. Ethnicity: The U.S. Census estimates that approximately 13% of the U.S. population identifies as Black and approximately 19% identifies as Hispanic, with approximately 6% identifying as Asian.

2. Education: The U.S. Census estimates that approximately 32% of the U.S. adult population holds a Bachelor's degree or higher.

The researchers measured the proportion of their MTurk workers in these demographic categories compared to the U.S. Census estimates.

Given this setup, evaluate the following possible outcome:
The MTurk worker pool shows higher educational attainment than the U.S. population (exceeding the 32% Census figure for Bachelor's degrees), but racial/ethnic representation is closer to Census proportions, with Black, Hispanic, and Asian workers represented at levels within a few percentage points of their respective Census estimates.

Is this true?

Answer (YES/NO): NO